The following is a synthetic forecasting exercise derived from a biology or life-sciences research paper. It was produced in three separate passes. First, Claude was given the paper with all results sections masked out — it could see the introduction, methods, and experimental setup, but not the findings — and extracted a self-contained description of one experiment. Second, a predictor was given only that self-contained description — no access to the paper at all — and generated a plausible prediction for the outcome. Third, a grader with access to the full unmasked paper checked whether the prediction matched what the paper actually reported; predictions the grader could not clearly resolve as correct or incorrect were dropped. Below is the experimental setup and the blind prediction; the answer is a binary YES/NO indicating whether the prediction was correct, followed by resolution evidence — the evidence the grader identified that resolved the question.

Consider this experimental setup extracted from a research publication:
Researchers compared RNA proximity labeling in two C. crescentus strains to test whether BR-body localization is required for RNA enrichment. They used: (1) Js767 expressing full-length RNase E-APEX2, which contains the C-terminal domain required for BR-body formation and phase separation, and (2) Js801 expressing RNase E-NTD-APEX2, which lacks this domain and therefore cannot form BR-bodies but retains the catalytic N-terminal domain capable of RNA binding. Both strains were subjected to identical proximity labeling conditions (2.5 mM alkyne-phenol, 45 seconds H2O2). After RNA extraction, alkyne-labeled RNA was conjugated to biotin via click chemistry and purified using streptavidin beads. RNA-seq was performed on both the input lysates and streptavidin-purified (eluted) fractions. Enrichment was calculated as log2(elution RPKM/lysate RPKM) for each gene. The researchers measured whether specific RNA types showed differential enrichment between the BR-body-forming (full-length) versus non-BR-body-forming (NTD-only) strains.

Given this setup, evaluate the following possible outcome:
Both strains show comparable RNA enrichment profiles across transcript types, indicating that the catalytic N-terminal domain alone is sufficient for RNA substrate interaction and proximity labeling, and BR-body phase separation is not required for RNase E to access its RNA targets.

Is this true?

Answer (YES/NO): NO